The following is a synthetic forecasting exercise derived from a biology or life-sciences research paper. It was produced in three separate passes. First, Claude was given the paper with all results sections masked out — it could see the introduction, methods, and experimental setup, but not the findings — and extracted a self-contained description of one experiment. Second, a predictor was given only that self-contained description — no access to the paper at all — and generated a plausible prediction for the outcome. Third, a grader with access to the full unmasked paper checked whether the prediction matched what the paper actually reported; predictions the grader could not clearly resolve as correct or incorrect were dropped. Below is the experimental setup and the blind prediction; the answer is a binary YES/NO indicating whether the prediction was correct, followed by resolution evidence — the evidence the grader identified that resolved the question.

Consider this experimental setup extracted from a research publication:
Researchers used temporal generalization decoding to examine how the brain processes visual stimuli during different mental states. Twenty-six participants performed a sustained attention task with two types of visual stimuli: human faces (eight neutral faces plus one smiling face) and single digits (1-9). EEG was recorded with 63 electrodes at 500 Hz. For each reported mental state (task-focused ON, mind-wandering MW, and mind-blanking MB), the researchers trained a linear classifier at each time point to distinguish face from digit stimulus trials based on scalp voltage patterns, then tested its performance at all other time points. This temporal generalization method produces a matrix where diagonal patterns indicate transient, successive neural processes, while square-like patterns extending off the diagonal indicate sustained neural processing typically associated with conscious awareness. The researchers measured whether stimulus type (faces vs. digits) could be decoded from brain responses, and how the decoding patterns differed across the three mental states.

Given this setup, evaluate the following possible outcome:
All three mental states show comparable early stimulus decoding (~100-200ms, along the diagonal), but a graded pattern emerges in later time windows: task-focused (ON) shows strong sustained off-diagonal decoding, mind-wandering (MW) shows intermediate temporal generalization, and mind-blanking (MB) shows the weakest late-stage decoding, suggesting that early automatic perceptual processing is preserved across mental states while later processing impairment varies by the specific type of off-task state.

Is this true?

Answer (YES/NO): NO